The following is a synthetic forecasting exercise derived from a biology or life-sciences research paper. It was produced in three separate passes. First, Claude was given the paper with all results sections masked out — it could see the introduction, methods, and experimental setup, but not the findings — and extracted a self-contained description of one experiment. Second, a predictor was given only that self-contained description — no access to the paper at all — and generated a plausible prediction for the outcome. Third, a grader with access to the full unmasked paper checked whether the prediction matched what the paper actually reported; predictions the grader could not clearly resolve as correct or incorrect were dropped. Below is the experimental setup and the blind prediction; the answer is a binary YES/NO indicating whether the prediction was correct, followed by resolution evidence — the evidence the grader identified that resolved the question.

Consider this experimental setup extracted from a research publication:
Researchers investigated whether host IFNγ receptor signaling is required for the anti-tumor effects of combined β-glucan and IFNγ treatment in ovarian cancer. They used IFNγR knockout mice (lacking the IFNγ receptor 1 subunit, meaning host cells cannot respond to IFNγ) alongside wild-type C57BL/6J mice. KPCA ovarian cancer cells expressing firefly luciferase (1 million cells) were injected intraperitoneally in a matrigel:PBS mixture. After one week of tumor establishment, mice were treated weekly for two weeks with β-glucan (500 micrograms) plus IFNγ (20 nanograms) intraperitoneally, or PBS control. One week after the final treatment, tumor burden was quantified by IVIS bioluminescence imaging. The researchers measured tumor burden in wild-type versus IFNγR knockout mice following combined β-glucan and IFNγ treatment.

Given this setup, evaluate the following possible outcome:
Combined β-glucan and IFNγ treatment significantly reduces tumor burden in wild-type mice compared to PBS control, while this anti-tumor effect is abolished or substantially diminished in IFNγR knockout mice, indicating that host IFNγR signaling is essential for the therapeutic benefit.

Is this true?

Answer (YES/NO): YES